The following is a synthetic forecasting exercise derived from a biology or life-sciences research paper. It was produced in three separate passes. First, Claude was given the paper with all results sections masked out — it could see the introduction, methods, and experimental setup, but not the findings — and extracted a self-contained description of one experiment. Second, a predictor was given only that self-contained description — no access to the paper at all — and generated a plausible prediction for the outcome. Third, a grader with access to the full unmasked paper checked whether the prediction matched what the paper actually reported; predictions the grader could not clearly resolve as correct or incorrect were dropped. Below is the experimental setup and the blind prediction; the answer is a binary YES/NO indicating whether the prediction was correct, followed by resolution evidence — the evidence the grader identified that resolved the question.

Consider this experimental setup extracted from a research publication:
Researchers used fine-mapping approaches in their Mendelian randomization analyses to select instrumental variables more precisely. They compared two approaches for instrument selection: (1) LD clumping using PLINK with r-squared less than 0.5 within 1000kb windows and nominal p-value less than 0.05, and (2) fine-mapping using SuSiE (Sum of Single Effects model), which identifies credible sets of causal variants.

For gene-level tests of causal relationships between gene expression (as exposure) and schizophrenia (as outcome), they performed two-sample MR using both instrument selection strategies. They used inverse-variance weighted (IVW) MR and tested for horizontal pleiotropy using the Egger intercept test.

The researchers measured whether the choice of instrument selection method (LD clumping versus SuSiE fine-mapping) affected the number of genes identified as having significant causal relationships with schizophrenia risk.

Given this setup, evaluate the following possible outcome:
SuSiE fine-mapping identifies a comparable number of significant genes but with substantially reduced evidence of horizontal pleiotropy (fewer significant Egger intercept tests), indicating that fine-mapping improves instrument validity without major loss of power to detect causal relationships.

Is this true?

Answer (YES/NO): NO